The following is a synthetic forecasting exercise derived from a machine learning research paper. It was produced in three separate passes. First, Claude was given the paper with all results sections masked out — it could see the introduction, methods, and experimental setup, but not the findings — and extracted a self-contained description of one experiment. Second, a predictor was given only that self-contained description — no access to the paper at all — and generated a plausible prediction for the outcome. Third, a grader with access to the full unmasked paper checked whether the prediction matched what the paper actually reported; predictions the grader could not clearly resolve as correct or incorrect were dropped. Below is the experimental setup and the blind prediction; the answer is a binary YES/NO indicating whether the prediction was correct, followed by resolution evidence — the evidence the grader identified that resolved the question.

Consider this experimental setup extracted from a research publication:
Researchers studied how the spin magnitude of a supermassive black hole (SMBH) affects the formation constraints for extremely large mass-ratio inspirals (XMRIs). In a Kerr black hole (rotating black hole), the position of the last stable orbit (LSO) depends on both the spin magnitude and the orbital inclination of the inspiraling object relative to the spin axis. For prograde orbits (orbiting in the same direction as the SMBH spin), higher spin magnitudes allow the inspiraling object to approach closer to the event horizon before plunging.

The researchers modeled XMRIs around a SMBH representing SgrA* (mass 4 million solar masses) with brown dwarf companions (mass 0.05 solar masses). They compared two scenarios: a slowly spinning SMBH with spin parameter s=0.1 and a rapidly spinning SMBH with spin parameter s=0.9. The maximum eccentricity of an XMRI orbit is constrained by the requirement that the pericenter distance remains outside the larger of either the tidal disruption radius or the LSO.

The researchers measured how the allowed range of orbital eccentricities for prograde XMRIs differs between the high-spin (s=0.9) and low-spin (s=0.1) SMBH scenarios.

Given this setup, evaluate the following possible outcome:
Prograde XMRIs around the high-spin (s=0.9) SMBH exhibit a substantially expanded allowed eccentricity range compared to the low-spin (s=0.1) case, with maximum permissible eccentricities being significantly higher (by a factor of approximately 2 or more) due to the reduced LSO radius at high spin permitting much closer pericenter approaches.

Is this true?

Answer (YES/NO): NO